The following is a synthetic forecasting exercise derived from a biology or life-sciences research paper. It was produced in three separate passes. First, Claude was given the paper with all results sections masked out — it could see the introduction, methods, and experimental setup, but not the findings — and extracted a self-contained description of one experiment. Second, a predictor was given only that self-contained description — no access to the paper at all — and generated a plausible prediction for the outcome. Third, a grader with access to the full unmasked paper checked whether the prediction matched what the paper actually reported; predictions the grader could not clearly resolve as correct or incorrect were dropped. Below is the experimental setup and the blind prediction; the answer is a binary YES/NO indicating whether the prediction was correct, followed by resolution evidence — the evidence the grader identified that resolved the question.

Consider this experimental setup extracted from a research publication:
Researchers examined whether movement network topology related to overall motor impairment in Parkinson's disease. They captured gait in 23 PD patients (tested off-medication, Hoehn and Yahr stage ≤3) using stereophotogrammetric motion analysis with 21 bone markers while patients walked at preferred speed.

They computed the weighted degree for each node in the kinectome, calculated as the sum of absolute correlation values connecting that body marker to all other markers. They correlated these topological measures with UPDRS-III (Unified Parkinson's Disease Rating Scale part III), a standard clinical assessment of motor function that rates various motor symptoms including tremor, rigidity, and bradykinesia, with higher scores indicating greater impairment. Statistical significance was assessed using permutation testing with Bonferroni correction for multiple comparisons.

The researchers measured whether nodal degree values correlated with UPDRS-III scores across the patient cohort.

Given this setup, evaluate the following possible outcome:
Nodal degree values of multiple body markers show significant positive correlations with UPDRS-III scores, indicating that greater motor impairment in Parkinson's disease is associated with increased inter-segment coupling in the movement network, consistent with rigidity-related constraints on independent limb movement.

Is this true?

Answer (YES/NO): NO